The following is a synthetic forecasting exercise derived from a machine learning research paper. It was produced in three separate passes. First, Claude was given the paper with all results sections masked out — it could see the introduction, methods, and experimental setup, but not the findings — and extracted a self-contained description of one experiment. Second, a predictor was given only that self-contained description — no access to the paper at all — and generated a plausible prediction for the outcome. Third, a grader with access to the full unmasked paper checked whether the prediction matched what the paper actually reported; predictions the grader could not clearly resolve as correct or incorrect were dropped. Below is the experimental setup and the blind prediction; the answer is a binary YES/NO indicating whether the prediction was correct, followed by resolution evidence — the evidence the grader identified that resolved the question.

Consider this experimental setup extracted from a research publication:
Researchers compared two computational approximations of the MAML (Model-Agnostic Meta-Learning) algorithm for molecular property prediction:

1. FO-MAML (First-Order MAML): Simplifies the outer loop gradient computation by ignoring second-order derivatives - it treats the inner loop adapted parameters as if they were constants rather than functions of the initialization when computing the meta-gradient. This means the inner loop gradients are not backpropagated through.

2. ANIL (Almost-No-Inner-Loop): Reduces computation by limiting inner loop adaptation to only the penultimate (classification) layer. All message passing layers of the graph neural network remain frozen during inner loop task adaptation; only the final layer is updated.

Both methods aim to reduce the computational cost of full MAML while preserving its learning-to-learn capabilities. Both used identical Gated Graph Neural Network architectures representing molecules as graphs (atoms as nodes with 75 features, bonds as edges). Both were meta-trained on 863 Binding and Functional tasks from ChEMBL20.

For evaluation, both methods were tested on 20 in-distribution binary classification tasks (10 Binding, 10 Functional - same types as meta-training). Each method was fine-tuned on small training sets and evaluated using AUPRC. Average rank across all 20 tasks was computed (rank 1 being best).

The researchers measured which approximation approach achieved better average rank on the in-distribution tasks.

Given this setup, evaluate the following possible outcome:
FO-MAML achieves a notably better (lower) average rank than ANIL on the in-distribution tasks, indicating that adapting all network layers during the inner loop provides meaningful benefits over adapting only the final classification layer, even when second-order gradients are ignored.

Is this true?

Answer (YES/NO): YES